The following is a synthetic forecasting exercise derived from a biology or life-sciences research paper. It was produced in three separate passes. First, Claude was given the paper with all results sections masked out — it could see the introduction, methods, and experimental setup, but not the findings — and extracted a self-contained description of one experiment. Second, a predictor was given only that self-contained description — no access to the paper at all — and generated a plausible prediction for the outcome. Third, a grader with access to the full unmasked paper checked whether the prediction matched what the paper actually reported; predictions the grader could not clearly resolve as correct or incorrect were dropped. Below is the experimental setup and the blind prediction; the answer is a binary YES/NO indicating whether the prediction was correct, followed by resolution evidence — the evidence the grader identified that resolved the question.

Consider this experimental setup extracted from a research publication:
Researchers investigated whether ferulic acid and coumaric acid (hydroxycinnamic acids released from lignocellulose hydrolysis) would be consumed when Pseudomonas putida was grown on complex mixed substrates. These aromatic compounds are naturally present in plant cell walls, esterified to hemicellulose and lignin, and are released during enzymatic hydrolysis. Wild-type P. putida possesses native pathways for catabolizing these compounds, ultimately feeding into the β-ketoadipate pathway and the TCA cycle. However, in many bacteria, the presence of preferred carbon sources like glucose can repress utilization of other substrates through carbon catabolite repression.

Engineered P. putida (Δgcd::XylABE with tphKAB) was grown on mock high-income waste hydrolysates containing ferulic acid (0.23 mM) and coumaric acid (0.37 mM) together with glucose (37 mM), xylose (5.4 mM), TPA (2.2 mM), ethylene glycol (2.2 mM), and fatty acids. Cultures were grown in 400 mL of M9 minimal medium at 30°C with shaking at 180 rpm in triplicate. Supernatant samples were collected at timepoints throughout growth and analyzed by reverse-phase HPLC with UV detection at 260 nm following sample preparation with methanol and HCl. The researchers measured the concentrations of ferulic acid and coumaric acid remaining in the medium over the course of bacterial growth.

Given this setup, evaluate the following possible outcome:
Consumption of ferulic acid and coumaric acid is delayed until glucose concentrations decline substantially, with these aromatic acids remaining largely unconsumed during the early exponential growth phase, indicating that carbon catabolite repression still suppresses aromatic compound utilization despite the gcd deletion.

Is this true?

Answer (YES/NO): NO